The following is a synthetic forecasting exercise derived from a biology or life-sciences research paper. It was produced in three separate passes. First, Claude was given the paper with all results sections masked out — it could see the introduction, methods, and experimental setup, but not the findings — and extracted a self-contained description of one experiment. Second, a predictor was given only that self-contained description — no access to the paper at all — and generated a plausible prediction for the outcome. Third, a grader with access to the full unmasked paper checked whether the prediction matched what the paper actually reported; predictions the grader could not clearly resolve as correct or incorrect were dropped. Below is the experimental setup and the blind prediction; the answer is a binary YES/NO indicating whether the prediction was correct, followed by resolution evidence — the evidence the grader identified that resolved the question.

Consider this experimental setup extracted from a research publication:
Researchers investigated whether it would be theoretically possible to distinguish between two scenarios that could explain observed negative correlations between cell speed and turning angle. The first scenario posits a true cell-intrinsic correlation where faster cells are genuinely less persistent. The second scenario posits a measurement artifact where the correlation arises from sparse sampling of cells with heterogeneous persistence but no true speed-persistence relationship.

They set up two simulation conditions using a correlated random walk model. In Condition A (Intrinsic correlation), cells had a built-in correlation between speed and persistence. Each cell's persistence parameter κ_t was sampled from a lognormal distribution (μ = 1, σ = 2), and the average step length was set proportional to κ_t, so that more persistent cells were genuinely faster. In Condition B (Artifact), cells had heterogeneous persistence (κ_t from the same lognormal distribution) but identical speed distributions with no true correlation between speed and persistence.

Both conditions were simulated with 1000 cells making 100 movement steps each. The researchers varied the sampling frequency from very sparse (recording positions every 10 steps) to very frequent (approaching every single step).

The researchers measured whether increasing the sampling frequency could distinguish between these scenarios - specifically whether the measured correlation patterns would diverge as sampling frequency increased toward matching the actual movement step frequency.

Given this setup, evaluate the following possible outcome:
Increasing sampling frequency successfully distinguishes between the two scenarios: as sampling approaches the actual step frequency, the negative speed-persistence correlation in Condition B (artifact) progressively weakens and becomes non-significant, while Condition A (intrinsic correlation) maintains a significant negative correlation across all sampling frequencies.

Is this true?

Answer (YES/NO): NO